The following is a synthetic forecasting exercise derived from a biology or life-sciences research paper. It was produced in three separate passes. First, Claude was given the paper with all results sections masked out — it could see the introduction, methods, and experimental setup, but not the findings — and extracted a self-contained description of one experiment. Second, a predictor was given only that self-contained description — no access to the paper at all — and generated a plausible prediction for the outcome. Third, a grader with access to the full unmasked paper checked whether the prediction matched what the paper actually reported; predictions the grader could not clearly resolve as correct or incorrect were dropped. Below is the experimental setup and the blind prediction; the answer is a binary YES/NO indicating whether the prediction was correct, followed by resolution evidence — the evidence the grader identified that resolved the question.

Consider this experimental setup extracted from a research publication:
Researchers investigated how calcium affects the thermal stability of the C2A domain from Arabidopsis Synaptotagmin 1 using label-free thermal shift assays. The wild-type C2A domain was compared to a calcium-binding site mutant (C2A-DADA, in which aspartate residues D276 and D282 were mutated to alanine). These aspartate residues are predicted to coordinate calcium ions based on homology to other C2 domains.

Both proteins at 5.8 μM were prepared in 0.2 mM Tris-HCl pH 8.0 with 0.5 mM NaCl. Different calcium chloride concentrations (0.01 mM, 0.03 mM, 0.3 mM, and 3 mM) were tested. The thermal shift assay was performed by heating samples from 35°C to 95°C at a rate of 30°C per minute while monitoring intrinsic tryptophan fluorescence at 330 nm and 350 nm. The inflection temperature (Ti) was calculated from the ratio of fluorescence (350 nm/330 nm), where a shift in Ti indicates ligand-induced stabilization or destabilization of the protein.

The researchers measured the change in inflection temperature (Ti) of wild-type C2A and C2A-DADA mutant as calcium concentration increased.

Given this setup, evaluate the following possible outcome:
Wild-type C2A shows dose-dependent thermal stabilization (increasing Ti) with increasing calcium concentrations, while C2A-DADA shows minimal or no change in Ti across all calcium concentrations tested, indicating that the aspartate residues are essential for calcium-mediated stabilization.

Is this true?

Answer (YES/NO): YES